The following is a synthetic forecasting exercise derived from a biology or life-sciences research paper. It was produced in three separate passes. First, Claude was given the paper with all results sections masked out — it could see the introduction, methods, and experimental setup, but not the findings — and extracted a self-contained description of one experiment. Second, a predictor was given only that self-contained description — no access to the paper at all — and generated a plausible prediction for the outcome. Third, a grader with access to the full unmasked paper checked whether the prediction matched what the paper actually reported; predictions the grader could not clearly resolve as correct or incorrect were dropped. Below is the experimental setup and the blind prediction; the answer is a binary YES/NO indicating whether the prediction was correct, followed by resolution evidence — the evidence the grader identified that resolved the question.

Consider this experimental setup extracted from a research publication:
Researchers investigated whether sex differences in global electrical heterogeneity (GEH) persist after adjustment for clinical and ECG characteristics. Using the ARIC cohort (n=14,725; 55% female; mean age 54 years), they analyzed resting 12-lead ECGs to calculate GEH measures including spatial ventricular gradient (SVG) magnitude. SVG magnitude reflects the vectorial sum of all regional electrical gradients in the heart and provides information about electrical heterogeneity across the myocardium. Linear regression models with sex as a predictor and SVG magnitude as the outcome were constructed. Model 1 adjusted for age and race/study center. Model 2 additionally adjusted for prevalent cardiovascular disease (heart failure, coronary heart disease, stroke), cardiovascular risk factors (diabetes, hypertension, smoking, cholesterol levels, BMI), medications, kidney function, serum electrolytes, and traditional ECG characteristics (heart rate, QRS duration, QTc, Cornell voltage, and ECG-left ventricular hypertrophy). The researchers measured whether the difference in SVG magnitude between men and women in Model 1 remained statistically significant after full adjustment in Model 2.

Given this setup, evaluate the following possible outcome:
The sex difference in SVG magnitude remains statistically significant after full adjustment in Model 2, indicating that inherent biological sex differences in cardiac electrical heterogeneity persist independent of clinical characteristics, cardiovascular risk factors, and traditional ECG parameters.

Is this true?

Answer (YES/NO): NO